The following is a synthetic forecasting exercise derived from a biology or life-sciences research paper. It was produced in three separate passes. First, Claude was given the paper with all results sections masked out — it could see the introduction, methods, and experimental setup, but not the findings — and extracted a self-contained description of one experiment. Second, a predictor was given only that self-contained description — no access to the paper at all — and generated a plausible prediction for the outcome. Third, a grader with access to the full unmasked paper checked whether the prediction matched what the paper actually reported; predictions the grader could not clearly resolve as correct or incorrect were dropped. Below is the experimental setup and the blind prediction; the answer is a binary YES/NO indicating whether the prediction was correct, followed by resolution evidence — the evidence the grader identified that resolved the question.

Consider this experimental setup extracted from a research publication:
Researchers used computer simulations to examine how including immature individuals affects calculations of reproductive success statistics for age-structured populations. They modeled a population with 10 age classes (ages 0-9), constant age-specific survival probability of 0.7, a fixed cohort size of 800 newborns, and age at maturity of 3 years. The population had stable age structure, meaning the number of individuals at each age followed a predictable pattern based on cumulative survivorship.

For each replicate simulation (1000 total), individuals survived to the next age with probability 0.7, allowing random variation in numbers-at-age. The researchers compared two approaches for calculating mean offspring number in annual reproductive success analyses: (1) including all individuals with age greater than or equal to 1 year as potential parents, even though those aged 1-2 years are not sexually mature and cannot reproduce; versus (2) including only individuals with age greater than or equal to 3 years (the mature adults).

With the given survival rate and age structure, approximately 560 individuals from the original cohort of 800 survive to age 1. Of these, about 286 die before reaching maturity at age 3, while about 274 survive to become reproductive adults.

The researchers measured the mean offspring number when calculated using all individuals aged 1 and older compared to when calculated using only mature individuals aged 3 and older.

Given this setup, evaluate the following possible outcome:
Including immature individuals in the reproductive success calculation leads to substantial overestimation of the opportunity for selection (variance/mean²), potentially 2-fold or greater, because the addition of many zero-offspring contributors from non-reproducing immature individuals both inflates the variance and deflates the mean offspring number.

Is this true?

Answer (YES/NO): YES